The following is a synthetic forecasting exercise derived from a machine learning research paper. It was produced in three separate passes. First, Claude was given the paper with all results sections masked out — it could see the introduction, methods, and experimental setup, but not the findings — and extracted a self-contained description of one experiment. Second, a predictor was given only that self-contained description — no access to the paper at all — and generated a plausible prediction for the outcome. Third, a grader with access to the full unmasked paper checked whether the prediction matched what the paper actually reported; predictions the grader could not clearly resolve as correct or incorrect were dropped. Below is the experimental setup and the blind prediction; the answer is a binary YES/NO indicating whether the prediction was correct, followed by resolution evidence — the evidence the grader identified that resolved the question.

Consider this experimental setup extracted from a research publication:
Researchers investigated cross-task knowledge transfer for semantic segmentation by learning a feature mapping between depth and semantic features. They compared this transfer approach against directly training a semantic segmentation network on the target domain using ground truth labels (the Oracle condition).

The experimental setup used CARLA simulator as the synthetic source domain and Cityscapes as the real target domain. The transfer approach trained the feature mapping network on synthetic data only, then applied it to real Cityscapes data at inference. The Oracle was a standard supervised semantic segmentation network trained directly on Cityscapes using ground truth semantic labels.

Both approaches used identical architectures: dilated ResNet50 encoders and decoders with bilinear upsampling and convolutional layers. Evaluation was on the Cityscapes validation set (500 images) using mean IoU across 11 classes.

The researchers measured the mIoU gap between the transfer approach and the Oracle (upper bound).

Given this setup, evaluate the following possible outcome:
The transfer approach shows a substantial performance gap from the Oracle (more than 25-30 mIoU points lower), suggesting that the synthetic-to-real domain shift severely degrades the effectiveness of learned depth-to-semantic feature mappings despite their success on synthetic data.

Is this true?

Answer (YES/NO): NO